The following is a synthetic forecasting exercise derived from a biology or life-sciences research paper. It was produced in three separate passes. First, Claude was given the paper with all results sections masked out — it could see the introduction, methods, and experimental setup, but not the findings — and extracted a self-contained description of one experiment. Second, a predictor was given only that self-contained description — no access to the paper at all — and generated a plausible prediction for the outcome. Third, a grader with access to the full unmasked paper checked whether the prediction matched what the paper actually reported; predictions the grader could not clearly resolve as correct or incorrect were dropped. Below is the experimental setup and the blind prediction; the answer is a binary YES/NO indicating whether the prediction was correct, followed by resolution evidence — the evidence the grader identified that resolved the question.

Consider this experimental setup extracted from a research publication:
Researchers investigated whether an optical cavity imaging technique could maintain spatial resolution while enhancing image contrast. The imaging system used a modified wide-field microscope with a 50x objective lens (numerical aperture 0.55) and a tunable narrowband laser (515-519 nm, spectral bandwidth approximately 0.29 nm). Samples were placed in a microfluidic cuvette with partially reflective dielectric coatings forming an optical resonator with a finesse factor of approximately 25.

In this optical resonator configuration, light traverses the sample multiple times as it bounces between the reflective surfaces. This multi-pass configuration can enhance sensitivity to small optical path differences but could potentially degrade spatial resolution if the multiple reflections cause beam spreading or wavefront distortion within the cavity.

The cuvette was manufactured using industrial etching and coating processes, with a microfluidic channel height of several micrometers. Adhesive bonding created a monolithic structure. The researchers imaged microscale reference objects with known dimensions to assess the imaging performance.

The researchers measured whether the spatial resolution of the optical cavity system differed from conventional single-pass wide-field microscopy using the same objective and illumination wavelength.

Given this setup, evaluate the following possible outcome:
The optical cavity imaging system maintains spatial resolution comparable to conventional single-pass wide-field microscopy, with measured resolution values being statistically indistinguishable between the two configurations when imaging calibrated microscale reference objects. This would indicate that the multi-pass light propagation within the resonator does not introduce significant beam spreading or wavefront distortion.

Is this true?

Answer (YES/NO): YES